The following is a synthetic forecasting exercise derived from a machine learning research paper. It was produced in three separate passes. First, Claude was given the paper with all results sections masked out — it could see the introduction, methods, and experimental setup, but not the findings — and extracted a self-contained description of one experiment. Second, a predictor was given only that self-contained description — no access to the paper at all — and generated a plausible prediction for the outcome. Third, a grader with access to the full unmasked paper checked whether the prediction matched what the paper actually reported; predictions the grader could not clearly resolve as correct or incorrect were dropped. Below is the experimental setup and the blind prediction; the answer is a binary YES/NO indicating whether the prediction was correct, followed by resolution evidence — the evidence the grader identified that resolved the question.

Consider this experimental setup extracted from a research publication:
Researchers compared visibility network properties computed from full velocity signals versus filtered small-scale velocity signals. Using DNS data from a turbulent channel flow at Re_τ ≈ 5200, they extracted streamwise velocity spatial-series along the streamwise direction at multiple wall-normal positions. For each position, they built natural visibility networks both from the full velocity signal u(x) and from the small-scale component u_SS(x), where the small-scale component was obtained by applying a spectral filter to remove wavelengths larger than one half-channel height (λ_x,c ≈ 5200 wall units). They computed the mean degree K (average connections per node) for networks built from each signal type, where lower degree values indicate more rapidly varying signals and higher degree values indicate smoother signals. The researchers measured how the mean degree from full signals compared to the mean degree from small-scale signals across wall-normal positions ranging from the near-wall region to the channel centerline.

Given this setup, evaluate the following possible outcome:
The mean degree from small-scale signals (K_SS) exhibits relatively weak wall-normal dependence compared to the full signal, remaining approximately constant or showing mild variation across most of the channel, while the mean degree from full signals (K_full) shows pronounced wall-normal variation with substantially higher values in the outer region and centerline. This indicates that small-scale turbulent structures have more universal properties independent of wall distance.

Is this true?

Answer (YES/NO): NO